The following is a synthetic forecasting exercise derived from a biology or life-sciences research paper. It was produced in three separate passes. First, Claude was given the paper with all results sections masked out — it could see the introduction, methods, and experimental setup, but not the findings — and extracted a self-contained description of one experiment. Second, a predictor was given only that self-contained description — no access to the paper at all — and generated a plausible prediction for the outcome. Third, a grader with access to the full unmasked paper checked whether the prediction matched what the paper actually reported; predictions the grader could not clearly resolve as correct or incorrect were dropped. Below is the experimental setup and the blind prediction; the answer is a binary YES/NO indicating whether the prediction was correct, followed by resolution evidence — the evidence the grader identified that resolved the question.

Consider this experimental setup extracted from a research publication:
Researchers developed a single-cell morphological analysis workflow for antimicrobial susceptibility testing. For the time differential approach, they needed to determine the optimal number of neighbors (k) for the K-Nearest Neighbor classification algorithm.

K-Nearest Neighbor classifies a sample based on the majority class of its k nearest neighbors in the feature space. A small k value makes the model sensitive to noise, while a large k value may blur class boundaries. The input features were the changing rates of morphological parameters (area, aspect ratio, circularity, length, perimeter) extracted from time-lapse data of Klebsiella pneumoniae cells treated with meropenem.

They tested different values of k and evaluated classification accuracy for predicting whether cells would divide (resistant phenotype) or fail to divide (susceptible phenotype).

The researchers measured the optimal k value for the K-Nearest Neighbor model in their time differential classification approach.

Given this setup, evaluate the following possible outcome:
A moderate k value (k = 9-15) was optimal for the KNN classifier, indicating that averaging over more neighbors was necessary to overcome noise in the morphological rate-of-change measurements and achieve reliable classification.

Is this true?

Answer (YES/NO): NO